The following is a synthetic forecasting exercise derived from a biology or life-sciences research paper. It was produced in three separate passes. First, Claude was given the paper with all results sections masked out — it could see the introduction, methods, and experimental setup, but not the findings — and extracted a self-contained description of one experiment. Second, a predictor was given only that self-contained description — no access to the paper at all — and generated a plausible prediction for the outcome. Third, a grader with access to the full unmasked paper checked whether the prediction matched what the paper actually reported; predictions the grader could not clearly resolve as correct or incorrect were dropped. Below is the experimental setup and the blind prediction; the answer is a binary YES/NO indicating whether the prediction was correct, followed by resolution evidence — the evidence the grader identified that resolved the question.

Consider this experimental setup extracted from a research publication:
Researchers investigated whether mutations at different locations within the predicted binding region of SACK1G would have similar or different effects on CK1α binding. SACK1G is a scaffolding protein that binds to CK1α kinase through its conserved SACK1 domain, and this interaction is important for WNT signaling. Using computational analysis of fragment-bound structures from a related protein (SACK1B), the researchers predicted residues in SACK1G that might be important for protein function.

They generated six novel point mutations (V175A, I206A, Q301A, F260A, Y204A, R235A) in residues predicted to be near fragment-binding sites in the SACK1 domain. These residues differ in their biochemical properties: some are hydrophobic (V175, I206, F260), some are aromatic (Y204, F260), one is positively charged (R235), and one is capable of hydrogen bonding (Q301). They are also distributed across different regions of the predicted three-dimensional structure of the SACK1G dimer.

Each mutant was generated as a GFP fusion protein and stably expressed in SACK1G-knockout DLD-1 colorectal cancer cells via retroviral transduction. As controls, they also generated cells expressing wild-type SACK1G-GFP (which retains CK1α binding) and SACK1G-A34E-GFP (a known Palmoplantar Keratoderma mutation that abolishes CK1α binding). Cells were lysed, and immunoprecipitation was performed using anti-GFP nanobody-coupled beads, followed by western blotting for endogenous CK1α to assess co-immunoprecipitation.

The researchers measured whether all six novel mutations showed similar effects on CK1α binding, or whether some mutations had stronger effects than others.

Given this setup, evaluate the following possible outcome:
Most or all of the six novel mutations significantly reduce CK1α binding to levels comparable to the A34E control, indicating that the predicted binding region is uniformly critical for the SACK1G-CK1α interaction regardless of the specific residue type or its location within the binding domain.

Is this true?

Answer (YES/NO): NO